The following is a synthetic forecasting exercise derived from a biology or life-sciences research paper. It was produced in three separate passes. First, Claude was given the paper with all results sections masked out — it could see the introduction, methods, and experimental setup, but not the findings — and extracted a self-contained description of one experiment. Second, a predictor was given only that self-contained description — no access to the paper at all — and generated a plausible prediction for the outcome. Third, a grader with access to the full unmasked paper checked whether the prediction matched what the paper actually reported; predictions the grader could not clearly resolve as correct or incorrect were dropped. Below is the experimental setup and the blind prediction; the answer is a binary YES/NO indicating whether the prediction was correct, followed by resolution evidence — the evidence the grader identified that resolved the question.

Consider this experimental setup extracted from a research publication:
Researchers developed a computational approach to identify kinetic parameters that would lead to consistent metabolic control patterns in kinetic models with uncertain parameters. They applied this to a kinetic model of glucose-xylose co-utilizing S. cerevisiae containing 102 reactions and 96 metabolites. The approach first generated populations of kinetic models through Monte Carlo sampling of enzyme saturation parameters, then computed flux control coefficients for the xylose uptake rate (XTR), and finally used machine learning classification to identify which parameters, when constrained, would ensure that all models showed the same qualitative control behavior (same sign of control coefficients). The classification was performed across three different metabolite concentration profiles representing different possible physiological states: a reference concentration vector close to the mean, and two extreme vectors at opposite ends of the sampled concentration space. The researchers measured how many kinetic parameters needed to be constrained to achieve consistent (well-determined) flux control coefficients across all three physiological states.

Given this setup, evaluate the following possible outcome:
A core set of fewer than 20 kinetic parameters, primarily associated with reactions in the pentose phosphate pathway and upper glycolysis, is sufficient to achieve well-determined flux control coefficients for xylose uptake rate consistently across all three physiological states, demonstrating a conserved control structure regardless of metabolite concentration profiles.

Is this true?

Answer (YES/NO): NO